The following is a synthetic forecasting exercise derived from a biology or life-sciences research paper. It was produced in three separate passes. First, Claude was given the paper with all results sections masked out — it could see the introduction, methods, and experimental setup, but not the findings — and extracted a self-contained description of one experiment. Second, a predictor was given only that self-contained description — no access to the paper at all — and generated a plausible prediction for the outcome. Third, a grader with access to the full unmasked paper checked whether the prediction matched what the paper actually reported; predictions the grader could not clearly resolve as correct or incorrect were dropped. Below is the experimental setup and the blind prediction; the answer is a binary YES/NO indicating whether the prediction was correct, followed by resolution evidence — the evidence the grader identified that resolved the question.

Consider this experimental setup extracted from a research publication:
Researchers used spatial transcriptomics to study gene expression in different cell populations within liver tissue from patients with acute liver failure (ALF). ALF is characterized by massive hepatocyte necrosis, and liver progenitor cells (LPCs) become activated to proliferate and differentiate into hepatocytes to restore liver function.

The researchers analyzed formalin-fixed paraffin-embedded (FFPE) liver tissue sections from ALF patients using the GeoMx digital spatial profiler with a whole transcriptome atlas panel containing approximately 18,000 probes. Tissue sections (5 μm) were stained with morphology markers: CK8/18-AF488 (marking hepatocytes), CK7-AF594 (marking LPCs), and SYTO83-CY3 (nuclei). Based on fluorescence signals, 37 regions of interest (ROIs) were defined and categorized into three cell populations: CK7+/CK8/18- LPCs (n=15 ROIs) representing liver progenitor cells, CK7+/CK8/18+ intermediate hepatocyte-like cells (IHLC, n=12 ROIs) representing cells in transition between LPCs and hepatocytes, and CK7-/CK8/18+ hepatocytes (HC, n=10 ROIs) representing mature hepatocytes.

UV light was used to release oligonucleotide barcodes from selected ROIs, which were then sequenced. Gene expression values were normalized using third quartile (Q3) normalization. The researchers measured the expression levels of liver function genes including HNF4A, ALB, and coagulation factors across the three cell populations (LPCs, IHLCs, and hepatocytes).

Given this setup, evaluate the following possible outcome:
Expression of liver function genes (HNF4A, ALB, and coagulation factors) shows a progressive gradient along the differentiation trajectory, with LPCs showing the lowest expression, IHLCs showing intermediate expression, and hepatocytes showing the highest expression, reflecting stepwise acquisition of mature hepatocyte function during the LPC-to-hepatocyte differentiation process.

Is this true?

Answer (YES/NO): YES